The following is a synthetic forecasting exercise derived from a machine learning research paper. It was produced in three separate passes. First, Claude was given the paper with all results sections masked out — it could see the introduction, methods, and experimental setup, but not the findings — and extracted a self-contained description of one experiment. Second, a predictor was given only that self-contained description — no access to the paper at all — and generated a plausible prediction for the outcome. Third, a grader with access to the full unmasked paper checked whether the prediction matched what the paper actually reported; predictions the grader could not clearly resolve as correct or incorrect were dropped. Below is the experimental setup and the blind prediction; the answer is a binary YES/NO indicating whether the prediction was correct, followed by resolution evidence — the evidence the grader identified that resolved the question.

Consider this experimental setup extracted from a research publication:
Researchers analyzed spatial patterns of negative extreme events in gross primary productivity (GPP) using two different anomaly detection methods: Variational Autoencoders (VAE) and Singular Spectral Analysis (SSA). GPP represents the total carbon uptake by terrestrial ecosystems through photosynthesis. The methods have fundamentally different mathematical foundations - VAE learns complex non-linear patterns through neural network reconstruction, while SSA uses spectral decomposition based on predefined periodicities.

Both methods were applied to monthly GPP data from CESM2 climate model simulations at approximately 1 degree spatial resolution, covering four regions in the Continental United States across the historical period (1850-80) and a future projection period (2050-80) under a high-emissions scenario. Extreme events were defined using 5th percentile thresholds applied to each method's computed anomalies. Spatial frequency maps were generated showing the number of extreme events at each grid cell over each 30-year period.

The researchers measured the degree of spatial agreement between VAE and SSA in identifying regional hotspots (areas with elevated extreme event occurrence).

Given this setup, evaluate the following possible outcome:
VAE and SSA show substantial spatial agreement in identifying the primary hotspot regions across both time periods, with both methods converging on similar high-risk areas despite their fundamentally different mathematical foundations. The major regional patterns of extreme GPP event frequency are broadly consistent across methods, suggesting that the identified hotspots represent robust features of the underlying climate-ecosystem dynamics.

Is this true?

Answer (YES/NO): YES